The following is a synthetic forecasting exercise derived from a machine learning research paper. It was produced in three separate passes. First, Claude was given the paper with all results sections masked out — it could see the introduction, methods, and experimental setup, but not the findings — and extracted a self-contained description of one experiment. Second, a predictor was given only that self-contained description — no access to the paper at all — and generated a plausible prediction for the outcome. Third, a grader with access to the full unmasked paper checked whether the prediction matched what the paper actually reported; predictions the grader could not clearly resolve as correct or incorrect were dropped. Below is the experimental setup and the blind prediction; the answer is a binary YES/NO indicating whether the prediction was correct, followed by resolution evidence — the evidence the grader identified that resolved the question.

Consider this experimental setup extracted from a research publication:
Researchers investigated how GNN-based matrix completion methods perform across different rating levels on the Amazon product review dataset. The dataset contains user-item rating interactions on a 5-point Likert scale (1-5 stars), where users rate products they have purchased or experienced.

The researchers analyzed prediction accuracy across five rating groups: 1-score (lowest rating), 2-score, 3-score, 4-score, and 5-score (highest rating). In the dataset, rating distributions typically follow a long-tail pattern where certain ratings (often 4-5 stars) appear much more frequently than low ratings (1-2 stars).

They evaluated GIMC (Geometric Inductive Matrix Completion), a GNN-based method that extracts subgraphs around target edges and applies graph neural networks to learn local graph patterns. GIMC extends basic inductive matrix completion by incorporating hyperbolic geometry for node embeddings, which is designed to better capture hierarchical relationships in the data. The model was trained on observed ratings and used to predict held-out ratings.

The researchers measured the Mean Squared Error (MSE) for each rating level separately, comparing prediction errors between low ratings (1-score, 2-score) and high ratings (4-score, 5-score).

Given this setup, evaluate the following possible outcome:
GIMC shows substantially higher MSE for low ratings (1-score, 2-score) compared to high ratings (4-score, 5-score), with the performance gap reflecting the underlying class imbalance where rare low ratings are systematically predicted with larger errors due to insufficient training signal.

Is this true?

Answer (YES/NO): YES